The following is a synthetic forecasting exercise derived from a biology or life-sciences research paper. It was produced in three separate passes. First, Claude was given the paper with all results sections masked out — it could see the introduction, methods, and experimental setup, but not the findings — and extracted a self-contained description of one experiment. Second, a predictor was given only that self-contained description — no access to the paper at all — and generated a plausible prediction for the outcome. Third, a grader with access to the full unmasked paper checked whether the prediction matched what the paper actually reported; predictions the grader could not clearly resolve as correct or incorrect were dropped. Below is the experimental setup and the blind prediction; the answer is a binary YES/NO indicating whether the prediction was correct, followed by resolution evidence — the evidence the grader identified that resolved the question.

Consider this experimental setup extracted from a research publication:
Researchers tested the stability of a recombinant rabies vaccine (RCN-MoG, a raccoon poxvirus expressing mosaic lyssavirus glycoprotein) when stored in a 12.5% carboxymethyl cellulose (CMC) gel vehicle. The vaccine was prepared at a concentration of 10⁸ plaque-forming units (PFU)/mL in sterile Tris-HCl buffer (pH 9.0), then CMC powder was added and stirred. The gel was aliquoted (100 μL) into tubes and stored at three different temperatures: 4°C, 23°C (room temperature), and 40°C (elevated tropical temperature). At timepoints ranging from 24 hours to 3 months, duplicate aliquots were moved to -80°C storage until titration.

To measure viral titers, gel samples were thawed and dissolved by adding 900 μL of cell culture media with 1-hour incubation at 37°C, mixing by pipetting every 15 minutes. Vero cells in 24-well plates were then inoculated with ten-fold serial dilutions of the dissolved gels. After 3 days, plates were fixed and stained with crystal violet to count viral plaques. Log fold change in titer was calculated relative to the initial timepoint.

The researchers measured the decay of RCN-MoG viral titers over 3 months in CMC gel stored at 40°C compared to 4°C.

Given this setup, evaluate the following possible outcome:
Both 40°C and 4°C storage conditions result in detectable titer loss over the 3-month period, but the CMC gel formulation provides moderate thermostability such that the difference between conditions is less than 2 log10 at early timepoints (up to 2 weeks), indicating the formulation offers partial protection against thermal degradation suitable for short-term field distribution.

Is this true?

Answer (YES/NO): NO